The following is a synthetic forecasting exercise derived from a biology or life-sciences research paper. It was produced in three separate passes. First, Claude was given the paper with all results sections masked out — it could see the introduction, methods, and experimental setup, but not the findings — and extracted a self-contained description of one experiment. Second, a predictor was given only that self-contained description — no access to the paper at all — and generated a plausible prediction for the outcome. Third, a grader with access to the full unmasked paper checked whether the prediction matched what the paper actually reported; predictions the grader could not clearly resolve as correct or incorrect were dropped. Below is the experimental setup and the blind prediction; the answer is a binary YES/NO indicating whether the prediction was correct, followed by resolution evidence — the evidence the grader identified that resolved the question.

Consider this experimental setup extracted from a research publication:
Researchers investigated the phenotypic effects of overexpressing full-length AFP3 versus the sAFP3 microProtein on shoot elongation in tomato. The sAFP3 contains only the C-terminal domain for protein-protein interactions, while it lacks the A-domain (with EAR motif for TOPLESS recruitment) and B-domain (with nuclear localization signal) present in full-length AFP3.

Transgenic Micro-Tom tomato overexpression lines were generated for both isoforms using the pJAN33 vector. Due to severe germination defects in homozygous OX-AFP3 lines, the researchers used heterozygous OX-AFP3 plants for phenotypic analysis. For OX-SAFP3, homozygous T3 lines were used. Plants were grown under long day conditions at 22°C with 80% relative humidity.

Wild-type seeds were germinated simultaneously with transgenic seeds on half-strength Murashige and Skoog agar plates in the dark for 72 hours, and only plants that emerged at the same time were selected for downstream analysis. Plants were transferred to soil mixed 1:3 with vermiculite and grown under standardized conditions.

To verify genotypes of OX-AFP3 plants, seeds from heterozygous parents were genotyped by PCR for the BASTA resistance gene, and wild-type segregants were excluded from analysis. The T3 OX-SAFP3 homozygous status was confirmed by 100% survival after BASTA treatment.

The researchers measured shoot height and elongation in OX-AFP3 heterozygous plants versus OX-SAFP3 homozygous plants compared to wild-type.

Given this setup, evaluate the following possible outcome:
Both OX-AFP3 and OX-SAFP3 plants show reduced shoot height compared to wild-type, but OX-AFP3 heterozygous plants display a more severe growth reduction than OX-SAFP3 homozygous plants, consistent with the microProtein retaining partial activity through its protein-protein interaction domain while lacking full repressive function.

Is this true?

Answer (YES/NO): NO